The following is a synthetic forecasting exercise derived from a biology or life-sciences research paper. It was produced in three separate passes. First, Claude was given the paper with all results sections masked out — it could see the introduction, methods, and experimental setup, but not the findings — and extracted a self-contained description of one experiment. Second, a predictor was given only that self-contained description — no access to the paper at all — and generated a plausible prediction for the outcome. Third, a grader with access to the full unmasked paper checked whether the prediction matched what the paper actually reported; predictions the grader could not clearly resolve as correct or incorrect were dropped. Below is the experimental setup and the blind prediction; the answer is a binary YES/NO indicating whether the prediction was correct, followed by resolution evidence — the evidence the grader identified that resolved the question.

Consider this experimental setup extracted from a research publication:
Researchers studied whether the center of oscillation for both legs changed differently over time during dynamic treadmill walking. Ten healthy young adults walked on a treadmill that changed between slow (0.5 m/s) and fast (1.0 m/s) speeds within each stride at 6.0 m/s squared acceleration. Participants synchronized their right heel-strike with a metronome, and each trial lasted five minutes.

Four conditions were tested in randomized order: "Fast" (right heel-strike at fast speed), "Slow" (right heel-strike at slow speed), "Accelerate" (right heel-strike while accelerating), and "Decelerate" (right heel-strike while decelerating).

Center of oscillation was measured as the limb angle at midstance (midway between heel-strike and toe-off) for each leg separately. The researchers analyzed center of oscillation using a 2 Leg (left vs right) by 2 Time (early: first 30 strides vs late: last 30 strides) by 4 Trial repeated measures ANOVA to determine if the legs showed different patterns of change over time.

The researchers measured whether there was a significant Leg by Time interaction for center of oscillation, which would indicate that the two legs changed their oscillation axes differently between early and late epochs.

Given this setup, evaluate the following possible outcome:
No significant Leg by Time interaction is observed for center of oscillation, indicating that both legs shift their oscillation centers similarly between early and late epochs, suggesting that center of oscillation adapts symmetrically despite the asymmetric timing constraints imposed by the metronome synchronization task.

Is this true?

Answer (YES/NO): NO